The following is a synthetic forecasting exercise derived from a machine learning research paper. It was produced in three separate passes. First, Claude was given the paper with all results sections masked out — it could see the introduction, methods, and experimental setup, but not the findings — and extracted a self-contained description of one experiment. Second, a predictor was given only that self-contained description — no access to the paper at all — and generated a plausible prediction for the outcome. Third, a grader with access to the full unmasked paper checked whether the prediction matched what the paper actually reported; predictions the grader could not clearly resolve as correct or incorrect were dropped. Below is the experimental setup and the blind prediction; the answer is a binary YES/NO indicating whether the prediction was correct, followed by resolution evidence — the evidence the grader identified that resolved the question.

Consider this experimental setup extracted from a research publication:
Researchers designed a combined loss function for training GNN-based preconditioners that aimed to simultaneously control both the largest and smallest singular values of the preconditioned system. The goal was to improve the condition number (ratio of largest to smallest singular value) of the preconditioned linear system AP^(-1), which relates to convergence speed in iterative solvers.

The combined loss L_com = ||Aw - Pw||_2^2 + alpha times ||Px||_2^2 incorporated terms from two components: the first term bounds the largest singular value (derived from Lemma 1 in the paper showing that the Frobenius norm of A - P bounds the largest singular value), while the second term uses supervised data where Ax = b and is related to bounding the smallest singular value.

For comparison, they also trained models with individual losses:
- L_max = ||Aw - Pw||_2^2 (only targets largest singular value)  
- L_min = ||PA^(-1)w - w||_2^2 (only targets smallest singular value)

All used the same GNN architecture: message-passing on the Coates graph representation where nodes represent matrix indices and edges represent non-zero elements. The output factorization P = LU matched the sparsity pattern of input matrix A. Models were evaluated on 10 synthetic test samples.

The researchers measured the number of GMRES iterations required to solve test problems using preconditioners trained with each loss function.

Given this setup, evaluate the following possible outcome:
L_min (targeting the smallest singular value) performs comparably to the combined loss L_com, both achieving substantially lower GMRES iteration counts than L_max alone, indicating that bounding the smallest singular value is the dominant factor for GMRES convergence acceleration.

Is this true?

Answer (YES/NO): NO